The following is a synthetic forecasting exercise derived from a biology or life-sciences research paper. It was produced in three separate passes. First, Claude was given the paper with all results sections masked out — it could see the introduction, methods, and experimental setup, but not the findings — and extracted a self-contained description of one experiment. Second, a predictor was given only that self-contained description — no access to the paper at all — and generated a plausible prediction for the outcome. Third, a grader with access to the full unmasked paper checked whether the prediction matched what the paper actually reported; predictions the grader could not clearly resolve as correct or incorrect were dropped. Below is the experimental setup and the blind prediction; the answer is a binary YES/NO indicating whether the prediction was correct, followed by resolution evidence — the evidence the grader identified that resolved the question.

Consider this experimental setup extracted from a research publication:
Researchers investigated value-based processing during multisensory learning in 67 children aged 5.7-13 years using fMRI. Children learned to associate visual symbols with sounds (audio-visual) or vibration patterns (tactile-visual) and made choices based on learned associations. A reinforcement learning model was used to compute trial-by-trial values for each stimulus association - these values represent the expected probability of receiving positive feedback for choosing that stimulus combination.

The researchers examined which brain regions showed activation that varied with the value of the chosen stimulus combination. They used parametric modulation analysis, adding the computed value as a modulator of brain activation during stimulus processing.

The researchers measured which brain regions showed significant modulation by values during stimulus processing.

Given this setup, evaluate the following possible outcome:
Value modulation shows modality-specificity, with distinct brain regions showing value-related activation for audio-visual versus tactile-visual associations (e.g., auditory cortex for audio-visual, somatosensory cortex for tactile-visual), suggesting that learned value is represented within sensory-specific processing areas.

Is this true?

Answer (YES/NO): NO